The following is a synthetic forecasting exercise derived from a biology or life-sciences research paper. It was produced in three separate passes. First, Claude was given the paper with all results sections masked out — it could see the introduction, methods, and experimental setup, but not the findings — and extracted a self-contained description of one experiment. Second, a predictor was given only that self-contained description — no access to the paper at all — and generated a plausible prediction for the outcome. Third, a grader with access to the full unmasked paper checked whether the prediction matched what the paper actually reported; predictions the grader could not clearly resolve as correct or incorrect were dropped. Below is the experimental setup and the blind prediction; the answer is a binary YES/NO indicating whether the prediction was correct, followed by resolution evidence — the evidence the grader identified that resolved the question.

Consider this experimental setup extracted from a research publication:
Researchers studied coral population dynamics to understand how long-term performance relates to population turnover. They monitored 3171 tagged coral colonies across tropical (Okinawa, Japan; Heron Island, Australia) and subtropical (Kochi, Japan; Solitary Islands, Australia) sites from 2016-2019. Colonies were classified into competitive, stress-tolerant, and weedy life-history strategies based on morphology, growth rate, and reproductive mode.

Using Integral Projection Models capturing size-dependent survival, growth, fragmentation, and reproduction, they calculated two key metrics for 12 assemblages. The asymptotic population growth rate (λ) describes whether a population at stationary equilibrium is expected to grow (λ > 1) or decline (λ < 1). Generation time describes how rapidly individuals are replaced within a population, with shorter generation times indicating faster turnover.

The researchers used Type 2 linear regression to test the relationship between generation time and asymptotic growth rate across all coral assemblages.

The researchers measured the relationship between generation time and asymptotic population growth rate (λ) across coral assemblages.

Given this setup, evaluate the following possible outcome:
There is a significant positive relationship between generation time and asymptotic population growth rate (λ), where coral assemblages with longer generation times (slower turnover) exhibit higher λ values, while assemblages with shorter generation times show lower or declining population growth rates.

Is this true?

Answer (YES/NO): YES